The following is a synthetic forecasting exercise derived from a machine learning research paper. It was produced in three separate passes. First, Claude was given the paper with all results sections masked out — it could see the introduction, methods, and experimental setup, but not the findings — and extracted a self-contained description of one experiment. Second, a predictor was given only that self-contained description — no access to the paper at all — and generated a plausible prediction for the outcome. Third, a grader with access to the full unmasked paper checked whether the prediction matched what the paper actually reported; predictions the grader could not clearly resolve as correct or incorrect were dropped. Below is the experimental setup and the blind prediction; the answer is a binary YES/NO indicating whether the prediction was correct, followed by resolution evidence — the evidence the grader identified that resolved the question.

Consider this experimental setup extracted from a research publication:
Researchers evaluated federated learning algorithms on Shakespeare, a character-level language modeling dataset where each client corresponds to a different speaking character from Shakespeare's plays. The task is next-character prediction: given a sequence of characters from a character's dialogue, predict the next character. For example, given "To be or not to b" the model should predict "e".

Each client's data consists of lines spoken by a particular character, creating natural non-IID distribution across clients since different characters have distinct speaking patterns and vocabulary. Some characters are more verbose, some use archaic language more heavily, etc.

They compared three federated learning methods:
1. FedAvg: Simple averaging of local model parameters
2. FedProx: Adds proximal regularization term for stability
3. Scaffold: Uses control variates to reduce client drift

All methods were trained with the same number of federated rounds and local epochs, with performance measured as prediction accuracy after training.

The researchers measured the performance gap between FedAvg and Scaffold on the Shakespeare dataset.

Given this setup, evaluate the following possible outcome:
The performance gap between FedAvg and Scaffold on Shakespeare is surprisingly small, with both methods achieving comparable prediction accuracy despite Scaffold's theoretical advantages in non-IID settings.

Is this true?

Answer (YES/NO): NO